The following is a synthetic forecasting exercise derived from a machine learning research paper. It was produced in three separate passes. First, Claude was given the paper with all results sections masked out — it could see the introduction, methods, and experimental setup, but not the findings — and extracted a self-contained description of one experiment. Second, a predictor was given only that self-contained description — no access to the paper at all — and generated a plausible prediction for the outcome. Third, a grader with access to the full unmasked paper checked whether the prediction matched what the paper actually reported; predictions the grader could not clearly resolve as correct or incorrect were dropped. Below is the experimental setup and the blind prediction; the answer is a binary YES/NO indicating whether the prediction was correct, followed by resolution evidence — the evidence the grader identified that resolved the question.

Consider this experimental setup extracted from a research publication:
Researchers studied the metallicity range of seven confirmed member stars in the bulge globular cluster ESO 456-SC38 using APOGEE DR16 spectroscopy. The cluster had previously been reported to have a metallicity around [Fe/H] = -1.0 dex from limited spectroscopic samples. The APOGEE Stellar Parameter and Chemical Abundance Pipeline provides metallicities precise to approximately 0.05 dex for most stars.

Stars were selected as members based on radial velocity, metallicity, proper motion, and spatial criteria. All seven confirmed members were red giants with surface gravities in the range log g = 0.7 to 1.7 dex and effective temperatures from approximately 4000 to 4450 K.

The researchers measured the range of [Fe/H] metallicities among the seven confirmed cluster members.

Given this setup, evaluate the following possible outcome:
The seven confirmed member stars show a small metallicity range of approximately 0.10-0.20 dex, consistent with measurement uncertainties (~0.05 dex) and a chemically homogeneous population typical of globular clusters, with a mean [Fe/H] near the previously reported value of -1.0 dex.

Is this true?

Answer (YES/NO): NO